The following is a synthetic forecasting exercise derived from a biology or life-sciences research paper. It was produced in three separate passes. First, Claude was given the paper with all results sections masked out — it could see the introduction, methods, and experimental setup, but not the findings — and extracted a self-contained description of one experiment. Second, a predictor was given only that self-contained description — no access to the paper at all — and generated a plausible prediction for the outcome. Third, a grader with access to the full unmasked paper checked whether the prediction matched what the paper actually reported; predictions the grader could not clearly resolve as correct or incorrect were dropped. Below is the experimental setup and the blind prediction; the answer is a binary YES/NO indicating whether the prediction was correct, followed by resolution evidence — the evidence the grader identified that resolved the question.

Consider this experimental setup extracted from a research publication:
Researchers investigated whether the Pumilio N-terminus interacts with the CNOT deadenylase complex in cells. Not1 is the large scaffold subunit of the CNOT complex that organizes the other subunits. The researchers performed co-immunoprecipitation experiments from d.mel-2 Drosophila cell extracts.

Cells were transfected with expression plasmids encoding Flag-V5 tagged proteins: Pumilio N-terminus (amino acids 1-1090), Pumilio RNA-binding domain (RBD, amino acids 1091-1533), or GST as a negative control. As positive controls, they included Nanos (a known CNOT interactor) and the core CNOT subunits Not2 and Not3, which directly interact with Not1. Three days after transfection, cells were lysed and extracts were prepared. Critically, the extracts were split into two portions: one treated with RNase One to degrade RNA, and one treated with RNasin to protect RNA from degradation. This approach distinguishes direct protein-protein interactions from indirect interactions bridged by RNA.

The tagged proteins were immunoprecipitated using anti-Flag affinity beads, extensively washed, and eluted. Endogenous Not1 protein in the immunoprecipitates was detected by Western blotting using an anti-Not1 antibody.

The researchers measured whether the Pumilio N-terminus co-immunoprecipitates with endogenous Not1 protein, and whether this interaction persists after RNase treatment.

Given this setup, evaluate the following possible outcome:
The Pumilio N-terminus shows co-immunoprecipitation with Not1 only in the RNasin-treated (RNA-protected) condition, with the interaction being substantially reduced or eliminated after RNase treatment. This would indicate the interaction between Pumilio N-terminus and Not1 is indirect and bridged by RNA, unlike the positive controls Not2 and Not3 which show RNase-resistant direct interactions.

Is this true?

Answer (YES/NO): NO